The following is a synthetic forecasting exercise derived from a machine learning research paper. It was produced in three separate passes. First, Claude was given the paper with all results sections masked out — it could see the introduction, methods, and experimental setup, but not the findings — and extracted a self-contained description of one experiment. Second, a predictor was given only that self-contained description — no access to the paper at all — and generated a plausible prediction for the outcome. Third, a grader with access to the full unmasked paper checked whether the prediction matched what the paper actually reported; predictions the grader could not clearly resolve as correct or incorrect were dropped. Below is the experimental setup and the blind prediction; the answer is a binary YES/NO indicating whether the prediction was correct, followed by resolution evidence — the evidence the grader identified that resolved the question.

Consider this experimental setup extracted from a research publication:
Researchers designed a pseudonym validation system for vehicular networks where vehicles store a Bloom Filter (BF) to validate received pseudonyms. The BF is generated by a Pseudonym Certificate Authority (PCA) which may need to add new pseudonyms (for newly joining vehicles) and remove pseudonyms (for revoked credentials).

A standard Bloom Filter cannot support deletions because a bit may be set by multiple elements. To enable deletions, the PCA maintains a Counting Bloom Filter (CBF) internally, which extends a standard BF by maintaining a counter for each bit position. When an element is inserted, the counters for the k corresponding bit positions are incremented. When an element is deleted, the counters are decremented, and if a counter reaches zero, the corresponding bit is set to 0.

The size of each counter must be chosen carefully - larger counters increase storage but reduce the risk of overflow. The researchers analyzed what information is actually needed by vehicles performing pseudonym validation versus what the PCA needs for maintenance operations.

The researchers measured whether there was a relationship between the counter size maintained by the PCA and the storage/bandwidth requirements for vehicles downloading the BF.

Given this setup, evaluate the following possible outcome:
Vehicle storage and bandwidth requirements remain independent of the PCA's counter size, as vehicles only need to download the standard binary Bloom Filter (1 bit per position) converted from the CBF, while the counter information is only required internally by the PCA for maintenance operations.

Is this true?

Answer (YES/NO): YES